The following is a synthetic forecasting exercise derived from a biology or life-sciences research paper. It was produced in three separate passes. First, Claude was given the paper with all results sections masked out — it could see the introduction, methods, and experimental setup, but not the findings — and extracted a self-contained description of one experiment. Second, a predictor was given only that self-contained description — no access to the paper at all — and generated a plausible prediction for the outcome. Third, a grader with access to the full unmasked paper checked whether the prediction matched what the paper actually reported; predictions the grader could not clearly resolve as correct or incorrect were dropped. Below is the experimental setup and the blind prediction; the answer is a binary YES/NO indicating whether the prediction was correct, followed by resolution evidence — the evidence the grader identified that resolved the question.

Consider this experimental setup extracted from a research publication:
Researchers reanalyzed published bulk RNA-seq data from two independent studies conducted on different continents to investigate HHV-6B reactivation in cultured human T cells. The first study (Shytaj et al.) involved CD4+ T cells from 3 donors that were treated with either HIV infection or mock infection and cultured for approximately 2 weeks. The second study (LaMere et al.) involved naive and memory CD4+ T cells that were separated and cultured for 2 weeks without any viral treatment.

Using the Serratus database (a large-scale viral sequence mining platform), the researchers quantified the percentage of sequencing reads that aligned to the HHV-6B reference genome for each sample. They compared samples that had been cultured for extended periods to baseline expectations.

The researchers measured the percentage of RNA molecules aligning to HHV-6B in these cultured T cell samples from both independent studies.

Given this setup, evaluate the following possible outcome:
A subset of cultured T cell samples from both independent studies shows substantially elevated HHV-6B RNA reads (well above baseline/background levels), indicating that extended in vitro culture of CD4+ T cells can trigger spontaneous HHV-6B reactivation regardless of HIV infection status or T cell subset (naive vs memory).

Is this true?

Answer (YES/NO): YES